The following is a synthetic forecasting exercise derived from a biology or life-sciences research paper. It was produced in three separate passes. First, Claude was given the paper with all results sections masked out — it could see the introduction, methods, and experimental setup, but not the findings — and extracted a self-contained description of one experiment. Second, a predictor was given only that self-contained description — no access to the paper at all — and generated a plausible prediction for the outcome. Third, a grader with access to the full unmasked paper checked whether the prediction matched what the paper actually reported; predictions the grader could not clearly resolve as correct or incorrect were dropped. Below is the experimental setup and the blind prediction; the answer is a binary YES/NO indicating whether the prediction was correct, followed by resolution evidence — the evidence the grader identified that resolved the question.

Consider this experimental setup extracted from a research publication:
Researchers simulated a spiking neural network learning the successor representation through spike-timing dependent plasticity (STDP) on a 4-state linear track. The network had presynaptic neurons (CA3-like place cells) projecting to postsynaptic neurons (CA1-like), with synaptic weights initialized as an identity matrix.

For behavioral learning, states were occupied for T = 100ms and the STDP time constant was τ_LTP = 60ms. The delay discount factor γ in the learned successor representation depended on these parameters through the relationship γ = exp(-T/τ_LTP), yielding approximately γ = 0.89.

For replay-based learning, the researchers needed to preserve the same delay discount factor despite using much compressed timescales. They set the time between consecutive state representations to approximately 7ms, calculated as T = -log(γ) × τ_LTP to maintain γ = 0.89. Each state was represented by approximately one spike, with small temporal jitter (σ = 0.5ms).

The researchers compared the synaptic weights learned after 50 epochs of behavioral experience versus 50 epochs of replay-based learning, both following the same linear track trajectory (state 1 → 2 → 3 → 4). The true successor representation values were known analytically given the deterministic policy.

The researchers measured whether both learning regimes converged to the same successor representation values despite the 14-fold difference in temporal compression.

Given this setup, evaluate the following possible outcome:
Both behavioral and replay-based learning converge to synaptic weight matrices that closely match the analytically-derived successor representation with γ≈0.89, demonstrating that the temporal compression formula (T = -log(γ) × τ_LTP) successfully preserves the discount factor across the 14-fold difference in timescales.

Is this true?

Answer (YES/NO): YES